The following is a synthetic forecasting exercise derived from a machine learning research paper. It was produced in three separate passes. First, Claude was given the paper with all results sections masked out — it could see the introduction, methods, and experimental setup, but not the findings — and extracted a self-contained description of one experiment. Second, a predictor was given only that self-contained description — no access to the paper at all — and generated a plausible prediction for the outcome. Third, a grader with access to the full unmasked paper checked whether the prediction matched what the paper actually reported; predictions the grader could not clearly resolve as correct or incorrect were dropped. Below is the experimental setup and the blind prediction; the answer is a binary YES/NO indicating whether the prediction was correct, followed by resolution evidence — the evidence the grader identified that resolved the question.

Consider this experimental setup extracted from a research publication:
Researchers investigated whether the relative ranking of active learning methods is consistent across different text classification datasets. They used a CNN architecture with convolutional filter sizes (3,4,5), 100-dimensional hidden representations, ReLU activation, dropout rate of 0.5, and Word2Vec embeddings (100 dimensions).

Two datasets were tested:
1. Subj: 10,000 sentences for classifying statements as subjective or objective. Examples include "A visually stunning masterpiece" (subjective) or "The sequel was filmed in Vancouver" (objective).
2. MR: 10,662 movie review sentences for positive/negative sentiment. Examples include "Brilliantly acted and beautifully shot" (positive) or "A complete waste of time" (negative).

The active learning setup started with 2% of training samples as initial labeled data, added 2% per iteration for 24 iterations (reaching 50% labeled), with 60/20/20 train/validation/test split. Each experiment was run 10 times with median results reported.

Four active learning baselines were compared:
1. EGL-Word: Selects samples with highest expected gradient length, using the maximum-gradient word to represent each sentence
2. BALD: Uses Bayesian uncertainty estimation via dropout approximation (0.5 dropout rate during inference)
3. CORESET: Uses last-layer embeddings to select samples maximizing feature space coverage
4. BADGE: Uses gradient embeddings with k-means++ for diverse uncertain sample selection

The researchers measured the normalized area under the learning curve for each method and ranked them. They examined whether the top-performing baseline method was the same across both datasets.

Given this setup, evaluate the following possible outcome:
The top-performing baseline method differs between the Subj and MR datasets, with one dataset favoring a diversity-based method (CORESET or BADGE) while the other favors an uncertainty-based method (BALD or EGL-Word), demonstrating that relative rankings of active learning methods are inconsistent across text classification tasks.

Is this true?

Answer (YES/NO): YES